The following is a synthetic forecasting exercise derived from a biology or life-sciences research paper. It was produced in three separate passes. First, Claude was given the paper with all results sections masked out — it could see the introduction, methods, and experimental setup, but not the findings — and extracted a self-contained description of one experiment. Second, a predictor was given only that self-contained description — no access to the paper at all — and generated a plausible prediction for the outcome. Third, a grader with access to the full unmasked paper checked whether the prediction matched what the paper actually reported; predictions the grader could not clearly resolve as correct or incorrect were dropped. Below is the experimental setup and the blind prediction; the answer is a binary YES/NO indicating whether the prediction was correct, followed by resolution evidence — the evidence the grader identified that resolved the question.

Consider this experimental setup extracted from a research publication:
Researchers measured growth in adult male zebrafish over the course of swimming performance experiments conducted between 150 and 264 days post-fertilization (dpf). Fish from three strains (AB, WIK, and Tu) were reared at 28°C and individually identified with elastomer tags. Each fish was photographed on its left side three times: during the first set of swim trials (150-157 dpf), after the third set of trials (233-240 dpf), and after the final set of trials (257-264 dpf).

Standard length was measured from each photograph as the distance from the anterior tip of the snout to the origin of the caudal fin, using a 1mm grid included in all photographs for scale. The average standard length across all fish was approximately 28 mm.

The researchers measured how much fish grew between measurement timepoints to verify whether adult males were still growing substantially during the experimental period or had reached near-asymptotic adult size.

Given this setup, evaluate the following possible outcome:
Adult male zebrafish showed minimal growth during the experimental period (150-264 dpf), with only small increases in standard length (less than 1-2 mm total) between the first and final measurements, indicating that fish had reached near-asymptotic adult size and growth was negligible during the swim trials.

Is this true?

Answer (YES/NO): YES